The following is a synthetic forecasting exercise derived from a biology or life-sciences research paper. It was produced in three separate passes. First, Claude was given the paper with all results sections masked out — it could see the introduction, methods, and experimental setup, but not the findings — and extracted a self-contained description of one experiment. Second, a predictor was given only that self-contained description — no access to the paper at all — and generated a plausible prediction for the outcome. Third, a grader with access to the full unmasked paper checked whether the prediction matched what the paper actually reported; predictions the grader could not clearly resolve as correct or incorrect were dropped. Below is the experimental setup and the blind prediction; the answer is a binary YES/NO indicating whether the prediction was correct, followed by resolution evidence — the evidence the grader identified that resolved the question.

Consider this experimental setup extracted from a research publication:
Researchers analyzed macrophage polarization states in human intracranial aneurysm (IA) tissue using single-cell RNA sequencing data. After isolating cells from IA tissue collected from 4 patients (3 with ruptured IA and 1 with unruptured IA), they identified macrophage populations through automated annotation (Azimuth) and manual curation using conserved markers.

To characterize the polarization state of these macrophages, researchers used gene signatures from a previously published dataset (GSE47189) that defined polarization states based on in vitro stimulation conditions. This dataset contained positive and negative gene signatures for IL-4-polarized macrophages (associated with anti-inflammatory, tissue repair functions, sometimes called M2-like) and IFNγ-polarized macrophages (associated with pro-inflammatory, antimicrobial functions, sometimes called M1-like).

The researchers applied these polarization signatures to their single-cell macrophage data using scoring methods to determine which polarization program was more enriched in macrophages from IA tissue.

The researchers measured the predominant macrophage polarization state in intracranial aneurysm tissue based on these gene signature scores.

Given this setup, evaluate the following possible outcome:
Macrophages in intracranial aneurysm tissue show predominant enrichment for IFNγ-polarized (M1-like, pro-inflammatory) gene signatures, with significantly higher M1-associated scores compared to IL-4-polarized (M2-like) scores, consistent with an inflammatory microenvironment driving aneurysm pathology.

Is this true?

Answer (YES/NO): NO